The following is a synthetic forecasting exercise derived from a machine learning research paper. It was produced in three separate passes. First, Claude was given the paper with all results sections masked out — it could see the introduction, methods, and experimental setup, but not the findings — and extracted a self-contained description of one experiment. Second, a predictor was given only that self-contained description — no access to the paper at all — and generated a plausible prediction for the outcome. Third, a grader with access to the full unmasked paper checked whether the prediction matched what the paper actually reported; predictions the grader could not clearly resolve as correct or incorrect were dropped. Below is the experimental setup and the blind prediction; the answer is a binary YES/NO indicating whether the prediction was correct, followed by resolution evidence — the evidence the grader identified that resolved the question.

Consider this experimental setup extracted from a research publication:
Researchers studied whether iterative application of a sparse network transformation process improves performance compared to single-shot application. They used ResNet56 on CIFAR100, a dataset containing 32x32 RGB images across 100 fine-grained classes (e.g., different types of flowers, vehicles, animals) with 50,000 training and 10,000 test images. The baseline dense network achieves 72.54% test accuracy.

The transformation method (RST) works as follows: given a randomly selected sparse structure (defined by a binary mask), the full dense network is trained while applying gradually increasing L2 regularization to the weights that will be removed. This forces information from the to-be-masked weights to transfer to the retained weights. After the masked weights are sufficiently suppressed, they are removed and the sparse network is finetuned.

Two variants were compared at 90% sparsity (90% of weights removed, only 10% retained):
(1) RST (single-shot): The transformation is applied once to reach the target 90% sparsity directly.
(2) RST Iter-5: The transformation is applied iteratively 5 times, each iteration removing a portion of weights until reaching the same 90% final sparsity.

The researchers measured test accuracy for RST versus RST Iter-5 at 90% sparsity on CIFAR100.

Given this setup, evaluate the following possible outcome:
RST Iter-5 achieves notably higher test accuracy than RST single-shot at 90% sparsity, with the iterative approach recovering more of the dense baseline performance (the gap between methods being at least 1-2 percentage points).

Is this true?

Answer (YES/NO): NO